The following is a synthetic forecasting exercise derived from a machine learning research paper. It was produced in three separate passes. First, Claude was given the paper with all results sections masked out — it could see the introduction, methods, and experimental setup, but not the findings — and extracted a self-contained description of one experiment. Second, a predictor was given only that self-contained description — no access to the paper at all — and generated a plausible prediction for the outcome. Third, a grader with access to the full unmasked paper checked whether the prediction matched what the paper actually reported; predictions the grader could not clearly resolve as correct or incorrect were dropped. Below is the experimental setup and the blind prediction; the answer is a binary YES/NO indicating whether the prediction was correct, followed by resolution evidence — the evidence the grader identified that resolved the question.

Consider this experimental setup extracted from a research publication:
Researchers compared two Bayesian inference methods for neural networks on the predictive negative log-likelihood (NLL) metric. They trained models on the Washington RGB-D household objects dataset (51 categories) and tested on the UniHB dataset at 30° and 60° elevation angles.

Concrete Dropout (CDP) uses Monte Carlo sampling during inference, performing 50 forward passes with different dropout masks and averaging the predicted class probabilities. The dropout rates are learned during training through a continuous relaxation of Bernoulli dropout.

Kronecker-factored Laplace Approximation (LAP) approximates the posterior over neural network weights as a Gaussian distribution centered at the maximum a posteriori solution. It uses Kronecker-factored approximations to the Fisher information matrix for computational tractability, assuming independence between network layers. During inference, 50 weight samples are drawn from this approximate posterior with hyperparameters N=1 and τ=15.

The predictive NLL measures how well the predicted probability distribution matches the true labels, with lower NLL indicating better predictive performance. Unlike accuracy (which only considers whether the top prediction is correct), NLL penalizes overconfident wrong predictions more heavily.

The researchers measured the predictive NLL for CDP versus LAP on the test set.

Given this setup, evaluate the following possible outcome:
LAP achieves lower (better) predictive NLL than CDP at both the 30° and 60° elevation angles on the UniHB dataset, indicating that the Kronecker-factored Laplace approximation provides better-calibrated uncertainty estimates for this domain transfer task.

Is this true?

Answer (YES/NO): NO